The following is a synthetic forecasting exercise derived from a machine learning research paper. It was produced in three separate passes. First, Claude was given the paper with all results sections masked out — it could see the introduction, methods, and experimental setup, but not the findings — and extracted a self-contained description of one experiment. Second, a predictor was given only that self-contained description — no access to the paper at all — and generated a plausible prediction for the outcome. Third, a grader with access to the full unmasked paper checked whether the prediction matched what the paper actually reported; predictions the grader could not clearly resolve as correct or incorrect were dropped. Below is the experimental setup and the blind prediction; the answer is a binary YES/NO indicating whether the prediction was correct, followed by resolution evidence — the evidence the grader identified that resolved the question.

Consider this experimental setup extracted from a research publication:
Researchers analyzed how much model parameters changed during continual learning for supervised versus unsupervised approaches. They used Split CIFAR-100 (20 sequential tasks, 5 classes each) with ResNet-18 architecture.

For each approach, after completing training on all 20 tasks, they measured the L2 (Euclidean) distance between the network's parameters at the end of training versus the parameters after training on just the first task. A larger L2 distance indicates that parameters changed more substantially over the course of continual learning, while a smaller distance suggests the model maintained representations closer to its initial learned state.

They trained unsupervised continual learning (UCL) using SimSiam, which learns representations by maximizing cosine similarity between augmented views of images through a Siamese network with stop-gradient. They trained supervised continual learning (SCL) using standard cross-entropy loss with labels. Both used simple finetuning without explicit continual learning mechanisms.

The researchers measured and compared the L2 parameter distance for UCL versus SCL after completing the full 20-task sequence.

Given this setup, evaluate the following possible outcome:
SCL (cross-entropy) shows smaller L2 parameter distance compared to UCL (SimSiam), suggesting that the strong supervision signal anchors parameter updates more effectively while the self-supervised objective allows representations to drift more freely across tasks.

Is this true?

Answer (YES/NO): NO